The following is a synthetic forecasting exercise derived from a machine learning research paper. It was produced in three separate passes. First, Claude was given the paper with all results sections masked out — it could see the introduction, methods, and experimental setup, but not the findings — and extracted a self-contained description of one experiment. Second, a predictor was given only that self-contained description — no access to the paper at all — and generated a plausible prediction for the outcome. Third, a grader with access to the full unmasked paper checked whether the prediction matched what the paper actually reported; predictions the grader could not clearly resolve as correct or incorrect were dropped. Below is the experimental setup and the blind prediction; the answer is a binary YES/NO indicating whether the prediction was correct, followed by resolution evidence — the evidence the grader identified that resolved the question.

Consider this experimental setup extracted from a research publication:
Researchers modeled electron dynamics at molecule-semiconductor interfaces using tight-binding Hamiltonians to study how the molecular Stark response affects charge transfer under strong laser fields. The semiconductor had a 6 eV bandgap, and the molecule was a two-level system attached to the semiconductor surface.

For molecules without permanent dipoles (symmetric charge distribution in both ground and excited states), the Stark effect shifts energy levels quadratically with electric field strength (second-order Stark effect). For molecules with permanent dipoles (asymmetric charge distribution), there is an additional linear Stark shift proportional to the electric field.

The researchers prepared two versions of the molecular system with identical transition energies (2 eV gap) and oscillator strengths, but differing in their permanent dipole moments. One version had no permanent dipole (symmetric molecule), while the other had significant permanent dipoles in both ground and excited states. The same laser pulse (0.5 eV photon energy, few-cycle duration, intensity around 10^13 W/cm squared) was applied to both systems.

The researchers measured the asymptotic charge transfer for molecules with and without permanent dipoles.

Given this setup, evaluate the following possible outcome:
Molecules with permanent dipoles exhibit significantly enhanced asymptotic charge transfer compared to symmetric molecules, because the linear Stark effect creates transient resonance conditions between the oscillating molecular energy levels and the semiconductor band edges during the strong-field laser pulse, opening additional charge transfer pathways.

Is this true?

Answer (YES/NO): NO